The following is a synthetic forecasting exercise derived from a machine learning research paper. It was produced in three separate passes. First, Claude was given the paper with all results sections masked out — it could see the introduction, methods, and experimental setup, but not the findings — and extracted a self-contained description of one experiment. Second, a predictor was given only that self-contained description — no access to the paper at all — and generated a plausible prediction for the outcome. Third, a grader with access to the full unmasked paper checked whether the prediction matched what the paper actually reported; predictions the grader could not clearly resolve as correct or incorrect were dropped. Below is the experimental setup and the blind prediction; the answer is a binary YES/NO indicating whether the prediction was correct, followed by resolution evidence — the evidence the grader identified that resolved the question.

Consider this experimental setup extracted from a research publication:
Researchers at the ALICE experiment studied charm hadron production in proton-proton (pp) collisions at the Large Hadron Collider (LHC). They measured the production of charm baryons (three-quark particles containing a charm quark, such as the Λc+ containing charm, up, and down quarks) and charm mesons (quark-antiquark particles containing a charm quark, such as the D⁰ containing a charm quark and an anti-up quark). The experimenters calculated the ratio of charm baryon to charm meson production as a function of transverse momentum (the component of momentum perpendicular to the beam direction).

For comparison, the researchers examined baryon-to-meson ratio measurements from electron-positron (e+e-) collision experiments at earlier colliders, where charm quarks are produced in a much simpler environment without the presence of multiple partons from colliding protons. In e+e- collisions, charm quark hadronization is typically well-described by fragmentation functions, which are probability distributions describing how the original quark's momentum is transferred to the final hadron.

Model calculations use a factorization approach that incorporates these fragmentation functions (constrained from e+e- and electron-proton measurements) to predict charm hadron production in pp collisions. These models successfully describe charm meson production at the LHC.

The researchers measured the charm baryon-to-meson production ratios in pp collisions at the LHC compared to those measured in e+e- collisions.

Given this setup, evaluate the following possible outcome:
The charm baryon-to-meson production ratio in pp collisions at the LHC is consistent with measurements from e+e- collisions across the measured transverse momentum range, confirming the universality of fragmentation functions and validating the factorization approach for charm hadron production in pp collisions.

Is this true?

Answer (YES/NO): NO